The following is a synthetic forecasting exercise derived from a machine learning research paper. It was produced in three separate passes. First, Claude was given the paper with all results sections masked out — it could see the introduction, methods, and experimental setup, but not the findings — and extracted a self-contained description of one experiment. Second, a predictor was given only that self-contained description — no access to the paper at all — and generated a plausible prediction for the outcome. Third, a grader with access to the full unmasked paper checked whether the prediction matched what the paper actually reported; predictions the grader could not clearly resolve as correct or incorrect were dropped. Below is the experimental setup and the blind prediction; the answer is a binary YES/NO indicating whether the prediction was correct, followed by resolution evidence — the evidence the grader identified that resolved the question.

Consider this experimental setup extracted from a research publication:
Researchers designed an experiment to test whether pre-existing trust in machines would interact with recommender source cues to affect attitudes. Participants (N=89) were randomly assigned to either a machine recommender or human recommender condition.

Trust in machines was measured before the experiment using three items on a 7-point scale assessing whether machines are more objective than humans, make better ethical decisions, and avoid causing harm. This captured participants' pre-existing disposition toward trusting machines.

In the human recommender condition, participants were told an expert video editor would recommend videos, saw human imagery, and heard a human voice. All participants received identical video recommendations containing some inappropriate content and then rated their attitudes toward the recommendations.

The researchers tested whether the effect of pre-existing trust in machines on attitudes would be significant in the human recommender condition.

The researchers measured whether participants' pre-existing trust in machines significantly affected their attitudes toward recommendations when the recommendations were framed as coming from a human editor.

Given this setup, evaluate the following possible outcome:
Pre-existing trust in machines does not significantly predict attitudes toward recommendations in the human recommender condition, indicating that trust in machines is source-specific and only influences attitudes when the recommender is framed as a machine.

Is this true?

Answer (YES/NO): YES